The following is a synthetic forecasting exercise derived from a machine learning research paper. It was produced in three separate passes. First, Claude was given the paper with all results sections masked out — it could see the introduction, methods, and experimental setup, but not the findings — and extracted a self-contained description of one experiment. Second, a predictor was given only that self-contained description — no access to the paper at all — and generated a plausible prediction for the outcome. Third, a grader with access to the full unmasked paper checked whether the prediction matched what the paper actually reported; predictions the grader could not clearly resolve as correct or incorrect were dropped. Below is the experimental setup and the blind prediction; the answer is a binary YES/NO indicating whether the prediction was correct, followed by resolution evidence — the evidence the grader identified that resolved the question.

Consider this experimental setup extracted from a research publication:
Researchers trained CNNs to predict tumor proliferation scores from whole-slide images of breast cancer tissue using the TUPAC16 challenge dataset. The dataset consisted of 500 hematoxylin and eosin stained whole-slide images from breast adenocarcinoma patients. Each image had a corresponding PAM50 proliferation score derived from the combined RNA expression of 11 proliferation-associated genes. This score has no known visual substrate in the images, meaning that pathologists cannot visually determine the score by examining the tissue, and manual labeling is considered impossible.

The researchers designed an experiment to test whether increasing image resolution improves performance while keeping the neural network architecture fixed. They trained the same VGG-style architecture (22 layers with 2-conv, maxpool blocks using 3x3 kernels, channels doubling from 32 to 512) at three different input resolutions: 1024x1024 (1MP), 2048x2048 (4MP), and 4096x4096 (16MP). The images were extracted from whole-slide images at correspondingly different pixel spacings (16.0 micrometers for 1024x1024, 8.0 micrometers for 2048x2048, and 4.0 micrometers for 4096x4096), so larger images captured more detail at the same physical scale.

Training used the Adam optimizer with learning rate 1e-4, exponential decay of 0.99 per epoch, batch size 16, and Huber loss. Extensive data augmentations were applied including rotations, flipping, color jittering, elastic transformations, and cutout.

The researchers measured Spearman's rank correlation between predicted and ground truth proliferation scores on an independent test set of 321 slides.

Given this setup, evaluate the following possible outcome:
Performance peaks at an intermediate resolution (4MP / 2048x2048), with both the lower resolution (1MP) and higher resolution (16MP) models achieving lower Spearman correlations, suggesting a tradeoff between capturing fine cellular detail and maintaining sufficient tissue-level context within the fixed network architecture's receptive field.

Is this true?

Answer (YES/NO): NO